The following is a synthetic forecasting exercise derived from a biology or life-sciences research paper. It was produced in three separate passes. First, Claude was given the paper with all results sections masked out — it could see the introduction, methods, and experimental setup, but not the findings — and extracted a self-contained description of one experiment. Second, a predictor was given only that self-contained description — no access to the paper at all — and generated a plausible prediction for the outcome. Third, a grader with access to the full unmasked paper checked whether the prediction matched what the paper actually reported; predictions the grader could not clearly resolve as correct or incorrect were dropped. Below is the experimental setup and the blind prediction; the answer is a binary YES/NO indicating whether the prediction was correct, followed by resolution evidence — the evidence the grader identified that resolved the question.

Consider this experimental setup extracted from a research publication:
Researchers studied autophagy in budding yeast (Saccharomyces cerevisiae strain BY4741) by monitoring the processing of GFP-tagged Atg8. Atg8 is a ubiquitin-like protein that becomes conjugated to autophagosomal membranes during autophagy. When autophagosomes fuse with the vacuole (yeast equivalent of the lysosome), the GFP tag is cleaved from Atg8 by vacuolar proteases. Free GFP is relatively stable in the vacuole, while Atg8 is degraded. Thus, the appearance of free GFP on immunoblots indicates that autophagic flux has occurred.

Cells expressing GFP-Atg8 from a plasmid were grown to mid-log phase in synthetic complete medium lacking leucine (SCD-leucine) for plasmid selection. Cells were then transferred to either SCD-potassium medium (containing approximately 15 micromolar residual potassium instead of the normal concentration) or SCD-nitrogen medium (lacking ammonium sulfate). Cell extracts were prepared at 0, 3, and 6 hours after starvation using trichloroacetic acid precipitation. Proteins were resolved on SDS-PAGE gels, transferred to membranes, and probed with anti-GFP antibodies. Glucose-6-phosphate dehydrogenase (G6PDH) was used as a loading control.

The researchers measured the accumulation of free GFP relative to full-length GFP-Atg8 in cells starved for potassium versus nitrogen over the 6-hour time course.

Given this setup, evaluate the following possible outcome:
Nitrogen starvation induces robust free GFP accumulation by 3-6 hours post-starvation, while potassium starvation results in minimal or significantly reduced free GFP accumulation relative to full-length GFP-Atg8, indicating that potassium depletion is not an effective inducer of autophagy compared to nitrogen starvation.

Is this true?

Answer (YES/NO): NO